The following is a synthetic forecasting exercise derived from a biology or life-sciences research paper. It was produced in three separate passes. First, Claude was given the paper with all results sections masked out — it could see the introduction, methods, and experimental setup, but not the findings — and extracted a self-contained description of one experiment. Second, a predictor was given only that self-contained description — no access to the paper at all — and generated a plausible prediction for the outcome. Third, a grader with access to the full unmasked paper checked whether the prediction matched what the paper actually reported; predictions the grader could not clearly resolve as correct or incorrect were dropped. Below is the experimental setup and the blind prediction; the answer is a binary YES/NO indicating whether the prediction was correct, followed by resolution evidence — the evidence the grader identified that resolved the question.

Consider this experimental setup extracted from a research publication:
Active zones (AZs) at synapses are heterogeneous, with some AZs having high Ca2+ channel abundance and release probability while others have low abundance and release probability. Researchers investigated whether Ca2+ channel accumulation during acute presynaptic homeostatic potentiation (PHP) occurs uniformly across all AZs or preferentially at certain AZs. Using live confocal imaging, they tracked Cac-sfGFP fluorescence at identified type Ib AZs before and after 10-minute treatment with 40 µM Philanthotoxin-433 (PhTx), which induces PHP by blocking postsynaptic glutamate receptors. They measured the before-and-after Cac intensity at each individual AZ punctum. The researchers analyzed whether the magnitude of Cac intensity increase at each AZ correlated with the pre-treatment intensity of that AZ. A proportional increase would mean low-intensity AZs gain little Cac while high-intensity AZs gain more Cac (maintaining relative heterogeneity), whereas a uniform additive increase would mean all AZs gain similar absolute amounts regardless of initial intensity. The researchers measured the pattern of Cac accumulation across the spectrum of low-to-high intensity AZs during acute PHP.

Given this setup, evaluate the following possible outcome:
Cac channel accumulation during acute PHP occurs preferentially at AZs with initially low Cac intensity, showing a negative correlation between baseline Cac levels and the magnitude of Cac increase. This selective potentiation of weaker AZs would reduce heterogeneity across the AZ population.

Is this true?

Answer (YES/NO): NO